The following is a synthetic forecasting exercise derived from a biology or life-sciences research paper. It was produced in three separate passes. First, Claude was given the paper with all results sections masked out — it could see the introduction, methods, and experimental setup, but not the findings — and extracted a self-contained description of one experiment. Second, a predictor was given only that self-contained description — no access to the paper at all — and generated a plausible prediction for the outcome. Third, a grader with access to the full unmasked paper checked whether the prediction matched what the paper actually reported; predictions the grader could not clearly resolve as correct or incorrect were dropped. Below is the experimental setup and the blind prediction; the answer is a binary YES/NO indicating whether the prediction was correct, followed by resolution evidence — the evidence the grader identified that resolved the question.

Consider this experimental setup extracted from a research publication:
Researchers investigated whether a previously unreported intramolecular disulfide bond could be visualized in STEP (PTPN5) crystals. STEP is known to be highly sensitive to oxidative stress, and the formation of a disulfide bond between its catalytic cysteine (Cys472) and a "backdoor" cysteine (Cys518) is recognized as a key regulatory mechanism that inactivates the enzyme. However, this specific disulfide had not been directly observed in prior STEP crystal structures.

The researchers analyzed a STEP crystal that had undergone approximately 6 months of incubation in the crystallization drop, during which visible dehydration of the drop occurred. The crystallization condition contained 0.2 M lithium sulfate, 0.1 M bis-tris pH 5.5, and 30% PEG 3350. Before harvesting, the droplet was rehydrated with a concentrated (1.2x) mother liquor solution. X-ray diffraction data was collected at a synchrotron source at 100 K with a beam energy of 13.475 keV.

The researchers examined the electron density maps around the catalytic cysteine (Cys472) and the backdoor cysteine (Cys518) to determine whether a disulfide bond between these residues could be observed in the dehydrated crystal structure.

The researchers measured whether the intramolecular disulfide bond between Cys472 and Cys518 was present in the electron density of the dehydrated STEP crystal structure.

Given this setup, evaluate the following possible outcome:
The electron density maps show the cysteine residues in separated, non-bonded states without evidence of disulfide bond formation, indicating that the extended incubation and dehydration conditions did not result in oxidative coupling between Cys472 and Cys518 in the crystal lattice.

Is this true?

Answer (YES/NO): NO